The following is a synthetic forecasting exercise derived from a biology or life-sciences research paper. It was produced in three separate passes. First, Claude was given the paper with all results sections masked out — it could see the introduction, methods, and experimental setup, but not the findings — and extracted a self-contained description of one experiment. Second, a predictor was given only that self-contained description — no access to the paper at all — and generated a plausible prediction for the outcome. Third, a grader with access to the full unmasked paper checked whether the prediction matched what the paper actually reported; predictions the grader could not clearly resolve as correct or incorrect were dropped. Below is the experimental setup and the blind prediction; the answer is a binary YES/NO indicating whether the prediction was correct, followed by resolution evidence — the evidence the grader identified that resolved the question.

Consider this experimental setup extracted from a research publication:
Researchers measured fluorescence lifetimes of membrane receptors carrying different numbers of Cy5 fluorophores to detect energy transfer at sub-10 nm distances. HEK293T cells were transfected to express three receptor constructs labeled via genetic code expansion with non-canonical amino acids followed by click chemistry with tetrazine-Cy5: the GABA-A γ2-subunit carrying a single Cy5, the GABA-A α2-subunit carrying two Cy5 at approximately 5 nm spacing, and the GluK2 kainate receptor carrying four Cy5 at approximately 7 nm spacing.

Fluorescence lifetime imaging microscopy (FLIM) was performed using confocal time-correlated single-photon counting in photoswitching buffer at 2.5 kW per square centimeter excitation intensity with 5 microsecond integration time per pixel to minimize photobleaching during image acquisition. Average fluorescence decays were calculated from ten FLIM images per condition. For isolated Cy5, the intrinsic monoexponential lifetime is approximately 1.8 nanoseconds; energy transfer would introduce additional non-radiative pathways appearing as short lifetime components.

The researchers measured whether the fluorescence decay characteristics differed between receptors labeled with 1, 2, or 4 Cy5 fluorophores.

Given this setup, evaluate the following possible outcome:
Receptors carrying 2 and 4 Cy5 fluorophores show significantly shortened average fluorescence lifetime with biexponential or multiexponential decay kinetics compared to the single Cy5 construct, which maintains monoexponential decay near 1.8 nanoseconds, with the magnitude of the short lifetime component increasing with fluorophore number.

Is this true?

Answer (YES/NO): YES